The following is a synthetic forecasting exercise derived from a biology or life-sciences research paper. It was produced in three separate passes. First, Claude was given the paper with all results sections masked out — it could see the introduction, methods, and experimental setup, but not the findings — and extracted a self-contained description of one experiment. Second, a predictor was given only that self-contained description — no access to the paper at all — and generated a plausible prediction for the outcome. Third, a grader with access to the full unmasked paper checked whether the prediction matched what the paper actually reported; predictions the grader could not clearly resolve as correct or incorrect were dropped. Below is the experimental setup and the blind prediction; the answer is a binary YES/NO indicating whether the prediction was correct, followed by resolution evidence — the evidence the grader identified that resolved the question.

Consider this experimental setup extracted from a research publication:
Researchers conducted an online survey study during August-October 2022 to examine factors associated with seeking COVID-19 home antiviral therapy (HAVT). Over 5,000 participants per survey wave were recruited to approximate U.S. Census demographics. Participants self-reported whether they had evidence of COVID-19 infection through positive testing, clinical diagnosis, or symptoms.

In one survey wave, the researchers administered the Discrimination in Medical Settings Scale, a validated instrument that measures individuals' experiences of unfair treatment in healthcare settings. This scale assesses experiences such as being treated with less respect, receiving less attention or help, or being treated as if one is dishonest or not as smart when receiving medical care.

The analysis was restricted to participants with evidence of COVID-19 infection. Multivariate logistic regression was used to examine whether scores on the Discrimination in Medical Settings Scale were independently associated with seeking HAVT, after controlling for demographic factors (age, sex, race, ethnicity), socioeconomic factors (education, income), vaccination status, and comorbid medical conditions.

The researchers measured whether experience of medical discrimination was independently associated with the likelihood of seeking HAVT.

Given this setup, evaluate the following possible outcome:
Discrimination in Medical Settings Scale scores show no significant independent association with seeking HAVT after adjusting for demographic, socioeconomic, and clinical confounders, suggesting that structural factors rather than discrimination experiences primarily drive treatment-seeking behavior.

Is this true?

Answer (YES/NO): NO